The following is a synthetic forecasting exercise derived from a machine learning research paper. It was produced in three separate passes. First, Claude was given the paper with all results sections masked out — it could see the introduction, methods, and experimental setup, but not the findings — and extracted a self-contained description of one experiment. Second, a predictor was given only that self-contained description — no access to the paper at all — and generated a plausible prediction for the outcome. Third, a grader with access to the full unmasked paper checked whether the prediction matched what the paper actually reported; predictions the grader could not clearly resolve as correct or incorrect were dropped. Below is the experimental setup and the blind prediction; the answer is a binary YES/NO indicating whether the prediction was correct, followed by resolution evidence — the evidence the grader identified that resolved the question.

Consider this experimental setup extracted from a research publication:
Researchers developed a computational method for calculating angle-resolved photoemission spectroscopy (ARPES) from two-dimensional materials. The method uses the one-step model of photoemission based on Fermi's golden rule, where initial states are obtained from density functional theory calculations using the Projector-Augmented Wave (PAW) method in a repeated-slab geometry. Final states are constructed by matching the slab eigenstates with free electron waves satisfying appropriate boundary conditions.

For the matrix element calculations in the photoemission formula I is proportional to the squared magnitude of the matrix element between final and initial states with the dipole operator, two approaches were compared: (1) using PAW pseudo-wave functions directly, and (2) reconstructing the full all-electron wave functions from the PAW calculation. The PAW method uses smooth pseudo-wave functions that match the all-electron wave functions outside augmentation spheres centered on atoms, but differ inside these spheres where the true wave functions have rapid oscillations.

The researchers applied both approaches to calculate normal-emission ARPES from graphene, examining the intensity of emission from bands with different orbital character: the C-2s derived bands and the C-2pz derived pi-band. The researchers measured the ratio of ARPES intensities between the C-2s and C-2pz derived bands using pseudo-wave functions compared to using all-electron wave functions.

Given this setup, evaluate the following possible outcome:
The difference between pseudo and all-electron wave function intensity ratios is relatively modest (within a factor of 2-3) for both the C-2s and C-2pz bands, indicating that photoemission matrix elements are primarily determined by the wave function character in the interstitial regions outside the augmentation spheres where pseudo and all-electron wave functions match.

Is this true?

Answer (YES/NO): NO